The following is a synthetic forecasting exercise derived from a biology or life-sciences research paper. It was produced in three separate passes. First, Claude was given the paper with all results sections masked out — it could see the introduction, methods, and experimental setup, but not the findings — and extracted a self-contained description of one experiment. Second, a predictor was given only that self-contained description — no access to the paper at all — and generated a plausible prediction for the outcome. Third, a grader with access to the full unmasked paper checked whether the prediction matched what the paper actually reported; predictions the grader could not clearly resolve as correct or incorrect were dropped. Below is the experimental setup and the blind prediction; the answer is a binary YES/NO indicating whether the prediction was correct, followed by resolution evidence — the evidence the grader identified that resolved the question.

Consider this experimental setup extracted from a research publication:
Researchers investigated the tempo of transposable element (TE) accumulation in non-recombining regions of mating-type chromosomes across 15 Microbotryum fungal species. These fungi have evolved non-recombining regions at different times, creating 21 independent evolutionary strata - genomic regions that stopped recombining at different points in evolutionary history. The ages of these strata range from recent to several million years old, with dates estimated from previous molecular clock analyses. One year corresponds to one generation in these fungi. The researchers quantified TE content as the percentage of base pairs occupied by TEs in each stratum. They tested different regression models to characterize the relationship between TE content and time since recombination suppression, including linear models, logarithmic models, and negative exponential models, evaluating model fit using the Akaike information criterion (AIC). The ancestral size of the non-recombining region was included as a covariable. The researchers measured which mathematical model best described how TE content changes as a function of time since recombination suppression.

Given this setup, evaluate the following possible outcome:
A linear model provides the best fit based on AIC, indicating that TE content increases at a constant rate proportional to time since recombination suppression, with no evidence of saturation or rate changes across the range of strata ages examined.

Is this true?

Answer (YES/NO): NO